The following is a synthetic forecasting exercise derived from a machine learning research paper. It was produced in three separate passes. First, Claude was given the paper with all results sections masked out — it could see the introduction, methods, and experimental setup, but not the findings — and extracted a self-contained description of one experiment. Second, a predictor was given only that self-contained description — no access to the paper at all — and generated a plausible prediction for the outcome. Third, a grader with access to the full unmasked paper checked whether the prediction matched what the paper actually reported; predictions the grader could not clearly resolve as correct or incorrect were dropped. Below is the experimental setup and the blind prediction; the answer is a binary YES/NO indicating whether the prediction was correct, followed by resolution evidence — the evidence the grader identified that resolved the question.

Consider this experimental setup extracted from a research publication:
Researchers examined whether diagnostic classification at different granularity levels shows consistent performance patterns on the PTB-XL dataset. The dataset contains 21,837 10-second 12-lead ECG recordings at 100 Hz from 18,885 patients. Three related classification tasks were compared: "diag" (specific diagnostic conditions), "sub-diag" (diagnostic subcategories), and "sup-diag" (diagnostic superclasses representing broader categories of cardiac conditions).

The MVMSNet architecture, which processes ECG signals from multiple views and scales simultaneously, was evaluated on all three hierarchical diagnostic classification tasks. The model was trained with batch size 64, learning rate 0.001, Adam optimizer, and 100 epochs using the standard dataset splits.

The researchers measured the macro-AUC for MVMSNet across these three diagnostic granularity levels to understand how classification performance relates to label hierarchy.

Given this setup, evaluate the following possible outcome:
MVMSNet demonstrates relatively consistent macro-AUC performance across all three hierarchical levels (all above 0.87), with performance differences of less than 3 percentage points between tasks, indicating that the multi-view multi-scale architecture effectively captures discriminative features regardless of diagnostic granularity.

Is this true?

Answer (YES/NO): YES